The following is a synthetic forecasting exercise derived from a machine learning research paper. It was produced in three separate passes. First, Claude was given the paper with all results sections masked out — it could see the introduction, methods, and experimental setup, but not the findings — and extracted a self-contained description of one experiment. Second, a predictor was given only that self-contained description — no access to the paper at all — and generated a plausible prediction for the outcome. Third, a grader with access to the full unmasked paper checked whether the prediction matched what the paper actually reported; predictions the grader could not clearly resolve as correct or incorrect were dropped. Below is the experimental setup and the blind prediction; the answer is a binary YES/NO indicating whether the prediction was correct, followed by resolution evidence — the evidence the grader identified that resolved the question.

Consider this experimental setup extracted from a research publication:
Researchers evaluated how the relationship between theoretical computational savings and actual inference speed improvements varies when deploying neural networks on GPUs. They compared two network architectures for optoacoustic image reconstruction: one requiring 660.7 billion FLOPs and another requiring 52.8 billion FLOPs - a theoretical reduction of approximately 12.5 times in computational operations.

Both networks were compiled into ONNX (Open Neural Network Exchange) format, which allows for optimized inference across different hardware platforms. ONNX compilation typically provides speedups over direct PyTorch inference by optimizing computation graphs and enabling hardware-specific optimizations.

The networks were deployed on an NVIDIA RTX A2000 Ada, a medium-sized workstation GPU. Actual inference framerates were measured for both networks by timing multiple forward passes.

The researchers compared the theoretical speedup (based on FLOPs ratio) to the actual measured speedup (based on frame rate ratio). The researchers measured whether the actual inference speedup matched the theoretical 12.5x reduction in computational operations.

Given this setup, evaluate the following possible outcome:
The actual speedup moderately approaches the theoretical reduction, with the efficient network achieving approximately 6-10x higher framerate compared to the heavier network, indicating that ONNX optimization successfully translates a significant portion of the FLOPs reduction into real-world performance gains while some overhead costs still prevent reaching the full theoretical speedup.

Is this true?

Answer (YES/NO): NO